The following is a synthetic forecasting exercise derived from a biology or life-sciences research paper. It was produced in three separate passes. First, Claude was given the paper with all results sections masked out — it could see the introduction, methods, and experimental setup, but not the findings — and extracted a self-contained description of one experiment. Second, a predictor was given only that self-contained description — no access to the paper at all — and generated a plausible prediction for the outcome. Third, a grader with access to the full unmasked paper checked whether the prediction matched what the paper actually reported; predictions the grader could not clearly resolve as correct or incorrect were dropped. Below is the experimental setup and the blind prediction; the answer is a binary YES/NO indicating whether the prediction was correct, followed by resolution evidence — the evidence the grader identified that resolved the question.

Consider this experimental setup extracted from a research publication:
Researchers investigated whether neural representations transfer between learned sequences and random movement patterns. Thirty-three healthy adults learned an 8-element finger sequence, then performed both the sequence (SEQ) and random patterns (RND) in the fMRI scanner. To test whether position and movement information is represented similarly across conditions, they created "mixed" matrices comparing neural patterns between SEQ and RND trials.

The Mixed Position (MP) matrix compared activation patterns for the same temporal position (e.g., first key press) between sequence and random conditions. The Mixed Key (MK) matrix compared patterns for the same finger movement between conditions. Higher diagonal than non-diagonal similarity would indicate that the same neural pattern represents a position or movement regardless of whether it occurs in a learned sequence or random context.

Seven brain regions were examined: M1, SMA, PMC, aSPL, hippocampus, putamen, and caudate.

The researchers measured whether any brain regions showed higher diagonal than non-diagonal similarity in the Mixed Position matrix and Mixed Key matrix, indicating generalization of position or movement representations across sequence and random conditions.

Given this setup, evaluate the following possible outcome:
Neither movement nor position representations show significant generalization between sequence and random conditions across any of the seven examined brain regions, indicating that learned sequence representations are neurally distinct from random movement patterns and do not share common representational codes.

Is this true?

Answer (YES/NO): NO